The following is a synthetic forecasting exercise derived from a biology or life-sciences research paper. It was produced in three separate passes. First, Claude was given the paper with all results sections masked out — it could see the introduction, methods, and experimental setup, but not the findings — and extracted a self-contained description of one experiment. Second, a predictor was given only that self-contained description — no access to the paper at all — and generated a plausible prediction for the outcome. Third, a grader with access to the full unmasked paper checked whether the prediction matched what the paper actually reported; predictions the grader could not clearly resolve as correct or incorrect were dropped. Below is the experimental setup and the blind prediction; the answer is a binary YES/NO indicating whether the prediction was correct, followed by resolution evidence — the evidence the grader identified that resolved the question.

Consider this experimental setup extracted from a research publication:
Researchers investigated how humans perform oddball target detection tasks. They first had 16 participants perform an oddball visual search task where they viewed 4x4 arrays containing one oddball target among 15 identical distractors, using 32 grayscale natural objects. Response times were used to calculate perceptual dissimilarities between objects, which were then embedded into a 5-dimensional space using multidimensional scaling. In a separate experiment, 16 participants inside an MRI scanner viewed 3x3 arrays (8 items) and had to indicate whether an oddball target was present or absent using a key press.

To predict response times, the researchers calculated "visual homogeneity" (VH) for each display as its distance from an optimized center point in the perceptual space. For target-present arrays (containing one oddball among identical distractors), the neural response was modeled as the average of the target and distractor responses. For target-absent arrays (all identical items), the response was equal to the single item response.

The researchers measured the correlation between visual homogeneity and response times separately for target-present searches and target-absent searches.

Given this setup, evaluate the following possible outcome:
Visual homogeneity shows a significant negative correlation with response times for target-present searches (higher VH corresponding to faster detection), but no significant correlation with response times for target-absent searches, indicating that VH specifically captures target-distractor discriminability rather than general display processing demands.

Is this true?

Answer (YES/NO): NO